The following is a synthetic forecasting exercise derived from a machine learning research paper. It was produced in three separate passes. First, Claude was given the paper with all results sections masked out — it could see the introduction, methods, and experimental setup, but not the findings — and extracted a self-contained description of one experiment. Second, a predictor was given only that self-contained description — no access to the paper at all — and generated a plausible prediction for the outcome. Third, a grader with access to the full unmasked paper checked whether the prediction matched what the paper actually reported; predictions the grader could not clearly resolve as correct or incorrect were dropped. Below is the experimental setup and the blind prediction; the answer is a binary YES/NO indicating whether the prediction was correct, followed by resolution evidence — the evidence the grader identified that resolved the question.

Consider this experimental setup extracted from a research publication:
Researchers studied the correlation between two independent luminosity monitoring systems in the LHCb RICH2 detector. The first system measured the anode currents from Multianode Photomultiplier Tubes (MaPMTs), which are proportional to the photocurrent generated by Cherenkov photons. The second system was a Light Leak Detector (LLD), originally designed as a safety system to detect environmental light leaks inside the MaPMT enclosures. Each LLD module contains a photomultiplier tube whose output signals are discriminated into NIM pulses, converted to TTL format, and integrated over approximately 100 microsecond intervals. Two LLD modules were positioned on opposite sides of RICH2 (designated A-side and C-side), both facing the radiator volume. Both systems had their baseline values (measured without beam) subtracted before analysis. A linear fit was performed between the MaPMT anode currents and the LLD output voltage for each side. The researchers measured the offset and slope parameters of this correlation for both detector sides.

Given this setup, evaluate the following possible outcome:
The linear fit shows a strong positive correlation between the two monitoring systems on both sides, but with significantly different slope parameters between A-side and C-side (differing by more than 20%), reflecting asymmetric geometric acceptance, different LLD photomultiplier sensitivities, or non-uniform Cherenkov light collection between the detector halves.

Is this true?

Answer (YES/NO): NO